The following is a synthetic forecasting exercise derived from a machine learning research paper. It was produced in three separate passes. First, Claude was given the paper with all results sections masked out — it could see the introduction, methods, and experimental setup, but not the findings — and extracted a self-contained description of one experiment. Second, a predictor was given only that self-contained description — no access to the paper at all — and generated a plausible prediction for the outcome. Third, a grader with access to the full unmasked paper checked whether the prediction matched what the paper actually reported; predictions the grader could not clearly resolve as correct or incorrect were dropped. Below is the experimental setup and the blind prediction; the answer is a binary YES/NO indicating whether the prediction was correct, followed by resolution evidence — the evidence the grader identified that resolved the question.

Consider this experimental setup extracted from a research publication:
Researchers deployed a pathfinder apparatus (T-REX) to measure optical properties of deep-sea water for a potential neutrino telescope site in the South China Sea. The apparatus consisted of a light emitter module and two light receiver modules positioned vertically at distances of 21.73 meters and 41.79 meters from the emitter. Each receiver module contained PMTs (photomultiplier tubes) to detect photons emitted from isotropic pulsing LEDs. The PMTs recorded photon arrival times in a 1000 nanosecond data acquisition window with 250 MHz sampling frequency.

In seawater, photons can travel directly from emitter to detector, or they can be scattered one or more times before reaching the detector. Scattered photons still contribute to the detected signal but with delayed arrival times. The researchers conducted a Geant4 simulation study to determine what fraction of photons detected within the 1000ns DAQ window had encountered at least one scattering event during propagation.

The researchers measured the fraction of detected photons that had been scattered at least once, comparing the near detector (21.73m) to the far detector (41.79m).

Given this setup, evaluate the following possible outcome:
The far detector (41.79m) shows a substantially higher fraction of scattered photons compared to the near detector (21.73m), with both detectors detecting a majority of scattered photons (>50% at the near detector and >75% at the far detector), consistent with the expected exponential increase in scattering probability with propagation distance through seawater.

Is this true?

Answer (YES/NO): NO